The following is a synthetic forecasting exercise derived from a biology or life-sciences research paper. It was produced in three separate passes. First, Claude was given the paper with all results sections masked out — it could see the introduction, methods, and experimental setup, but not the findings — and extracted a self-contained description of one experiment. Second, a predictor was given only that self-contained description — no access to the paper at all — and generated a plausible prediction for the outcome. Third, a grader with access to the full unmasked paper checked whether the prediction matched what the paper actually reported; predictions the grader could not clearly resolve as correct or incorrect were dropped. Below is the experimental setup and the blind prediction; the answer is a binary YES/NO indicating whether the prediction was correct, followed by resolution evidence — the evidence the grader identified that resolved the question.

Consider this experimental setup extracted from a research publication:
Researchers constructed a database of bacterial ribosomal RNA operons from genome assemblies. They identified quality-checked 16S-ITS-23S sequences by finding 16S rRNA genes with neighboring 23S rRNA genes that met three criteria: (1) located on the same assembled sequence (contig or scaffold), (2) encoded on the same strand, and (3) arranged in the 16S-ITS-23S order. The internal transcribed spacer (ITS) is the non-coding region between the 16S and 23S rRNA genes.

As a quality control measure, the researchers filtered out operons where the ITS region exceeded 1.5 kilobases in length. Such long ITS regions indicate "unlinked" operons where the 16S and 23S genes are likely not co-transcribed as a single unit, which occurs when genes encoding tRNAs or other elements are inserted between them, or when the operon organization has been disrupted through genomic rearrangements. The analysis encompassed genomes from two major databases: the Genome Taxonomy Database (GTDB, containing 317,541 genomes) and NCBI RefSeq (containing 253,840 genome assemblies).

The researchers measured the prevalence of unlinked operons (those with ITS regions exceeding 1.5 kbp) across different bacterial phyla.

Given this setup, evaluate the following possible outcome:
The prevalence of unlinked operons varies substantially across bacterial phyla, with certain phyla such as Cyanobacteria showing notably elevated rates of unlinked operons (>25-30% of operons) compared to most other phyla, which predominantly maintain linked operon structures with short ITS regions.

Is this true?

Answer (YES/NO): NO